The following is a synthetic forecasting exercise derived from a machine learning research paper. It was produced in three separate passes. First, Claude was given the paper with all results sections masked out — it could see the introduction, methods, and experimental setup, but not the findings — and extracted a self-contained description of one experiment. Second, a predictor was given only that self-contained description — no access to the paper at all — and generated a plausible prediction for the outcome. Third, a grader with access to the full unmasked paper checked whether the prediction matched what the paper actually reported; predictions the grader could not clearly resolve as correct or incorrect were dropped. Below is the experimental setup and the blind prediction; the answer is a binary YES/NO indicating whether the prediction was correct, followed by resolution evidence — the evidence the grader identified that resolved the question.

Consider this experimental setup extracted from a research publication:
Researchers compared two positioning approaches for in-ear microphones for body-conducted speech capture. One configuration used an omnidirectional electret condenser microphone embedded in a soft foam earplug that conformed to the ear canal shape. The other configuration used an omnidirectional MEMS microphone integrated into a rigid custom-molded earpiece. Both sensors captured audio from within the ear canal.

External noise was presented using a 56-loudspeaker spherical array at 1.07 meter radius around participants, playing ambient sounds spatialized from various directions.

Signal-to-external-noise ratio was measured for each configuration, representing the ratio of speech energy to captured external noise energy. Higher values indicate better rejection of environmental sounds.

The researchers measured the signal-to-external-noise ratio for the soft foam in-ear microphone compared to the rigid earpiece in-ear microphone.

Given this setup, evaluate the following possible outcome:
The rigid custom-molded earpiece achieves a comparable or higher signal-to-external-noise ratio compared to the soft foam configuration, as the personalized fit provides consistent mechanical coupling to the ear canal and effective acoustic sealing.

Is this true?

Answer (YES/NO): YES